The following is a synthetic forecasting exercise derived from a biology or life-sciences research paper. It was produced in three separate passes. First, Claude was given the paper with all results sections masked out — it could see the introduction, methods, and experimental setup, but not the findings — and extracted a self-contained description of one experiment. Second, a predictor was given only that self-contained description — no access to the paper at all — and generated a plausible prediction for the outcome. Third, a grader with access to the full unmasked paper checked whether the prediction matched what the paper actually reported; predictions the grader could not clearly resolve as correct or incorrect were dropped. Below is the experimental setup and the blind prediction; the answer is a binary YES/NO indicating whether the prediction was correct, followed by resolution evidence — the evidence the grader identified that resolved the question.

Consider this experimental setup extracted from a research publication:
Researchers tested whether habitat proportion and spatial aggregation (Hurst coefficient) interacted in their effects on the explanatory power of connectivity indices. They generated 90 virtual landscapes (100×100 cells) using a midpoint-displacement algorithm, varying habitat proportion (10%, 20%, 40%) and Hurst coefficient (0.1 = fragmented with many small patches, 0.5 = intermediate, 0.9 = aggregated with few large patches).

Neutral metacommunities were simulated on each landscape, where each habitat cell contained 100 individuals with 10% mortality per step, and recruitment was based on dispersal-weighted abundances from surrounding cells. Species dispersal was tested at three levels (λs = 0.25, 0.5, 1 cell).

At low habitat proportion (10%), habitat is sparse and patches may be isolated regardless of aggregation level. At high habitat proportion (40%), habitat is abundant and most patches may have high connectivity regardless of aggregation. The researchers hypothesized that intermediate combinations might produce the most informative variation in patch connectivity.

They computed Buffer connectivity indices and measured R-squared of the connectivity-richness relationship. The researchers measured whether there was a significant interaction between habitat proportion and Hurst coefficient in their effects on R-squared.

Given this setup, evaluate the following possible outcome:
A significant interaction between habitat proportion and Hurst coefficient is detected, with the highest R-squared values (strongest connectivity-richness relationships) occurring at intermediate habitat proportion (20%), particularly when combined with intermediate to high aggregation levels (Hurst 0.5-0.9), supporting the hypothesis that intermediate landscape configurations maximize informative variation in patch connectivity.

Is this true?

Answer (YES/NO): NO